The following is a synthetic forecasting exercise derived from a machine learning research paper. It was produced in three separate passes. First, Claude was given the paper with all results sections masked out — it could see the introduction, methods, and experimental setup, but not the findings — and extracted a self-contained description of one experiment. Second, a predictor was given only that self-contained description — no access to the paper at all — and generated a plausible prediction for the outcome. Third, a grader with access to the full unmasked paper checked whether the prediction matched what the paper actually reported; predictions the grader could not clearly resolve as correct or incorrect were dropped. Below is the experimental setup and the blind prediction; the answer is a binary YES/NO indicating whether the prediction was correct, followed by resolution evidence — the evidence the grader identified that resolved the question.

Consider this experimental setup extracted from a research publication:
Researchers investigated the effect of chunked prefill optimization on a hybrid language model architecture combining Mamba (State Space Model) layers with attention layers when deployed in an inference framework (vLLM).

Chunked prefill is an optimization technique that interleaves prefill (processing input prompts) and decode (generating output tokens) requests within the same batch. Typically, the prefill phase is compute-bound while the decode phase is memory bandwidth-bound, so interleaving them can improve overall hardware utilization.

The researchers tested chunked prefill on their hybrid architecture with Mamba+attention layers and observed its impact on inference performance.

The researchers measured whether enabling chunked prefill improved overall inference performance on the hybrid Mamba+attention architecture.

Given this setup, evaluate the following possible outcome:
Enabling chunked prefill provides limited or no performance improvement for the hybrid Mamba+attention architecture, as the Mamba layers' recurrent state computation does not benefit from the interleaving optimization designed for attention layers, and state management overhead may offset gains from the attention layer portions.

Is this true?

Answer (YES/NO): NO